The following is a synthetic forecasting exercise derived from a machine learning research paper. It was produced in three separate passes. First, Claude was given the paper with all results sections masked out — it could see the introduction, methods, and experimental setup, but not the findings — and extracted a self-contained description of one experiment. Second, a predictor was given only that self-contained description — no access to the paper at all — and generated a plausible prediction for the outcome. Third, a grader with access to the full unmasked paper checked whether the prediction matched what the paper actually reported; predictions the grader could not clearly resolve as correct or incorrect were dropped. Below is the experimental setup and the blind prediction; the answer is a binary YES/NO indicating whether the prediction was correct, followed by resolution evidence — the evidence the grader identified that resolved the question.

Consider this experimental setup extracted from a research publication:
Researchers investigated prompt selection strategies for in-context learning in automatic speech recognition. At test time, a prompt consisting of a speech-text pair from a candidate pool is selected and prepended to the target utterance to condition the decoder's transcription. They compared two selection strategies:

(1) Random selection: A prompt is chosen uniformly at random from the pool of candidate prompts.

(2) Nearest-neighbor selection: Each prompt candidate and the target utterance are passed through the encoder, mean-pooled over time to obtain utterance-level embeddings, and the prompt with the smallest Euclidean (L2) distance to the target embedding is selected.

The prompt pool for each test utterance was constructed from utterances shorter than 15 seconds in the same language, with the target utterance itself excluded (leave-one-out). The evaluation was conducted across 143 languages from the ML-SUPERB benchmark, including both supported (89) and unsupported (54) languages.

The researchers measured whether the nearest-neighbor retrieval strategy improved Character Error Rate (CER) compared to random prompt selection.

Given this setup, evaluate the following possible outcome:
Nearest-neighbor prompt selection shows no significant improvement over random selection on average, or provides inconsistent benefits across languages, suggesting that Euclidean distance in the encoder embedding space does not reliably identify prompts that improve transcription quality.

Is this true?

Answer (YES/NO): YES